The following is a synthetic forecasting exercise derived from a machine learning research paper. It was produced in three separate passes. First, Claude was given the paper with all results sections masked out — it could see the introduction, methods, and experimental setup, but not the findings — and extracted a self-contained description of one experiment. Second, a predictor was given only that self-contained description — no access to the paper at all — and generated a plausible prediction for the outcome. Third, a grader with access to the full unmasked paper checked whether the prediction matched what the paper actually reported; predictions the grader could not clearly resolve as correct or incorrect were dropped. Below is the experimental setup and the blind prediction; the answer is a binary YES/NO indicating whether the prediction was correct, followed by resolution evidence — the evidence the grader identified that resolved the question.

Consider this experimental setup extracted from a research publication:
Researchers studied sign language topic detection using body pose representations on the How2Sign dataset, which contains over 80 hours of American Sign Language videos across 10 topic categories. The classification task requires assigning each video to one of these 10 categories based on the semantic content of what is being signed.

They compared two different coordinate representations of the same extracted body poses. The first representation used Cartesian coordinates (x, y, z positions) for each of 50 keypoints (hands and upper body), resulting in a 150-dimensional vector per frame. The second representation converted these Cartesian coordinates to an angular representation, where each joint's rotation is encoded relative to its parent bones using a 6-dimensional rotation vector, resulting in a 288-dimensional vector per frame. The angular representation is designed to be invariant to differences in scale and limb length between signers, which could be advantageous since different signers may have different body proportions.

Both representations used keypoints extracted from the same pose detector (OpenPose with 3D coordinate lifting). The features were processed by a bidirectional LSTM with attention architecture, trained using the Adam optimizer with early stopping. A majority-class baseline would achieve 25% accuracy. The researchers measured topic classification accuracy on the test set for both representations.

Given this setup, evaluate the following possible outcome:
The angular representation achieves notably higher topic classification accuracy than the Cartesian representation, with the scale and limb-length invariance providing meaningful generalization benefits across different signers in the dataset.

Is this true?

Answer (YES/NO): NO